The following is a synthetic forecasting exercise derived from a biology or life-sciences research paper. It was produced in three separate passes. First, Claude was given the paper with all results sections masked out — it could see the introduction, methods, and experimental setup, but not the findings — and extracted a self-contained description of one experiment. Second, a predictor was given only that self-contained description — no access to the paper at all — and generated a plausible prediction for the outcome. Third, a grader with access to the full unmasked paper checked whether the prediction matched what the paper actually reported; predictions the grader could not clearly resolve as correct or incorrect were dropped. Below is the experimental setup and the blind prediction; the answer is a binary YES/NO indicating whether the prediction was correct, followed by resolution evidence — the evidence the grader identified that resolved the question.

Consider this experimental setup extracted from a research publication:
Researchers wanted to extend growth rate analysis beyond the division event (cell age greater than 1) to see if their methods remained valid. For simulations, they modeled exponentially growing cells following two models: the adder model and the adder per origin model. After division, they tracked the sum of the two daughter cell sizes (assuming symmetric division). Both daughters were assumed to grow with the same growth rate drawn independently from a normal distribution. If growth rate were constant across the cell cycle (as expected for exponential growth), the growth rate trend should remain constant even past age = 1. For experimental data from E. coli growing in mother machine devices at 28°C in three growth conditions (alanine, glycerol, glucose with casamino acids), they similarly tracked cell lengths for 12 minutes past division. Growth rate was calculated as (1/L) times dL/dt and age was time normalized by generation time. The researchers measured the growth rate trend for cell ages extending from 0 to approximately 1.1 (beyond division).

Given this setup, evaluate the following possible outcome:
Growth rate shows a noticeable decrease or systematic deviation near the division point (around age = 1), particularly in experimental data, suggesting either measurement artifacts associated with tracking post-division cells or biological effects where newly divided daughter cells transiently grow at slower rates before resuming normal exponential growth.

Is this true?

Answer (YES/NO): NO